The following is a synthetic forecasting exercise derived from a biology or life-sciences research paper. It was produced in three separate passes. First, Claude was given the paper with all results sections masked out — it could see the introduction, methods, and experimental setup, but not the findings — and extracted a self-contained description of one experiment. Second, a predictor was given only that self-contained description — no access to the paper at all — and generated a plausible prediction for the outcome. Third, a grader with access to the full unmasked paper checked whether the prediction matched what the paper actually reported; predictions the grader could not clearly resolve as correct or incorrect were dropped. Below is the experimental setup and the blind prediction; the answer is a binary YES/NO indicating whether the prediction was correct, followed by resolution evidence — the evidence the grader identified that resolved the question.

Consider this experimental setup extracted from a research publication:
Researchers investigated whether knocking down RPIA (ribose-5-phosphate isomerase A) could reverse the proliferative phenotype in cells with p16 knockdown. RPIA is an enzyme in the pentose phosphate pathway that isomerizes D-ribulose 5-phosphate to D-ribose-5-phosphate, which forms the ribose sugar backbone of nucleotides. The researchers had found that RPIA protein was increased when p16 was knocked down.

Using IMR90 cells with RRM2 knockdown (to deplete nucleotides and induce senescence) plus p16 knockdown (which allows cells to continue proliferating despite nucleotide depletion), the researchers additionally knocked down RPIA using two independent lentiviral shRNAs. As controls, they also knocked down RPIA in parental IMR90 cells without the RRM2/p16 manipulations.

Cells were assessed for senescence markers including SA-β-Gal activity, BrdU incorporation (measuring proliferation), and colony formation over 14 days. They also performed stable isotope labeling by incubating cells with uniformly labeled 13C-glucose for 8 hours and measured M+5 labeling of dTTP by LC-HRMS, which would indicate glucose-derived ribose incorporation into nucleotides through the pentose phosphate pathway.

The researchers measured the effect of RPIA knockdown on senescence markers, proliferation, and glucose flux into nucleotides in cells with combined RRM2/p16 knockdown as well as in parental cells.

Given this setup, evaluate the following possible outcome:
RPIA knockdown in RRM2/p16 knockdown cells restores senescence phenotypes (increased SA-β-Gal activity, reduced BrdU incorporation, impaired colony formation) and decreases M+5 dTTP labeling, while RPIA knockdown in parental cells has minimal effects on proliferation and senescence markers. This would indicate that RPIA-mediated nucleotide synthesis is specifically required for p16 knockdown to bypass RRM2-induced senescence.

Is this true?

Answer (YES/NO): YES